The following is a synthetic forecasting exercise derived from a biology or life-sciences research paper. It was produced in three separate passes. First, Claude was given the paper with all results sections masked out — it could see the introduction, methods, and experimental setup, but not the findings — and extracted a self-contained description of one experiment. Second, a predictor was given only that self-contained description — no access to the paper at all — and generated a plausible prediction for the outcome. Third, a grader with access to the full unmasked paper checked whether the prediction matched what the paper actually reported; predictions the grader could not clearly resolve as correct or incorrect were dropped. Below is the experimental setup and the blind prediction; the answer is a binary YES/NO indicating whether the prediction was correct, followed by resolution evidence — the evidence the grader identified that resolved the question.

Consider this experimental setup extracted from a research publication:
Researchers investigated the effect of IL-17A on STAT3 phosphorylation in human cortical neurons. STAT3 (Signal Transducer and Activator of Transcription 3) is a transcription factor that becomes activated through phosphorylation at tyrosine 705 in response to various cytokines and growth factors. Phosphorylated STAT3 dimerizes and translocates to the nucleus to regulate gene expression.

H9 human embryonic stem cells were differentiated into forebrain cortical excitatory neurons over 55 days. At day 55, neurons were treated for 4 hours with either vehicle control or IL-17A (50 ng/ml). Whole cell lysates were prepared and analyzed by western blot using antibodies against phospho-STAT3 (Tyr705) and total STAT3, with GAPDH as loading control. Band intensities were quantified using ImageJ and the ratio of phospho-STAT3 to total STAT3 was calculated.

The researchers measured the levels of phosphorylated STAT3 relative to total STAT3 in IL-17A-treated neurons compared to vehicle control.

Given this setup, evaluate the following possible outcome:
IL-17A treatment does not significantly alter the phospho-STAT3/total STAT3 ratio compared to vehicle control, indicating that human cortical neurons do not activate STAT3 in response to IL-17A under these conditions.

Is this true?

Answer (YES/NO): YES